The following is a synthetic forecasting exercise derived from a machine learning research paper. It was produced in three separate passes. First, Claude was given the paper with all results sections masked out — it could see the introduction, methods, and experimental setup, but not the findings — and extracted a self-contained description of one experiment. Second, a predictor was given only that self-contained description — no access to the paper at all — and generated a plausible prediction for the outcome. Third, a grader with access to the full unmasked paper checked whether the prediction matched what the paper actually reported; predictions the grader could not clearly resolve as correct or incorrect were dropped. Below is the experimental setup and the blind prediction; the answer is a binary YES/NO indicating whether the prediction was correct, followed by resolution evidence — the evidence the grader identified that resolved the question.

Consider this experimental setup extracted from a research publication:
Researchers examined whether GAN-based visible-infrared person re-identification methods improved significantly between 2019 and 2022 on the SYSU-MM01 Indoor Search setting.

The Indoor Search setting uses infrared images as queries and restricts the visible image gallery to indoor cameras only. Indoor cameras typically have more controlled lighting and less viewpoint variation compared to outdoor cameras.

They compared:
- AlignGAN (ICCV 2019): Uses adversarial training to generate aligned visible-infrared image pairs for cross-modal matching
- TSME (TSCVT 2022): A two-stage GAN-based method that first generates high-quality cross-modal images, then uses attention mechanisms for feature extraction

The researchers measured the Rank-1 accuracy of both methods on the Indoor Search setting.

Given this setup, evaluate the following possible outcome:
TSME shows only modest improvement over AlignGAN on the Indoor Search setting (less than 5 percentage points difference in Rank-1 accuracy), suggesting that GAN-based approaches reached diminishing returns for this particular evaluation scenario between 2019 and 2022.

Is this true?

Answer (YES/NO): NO